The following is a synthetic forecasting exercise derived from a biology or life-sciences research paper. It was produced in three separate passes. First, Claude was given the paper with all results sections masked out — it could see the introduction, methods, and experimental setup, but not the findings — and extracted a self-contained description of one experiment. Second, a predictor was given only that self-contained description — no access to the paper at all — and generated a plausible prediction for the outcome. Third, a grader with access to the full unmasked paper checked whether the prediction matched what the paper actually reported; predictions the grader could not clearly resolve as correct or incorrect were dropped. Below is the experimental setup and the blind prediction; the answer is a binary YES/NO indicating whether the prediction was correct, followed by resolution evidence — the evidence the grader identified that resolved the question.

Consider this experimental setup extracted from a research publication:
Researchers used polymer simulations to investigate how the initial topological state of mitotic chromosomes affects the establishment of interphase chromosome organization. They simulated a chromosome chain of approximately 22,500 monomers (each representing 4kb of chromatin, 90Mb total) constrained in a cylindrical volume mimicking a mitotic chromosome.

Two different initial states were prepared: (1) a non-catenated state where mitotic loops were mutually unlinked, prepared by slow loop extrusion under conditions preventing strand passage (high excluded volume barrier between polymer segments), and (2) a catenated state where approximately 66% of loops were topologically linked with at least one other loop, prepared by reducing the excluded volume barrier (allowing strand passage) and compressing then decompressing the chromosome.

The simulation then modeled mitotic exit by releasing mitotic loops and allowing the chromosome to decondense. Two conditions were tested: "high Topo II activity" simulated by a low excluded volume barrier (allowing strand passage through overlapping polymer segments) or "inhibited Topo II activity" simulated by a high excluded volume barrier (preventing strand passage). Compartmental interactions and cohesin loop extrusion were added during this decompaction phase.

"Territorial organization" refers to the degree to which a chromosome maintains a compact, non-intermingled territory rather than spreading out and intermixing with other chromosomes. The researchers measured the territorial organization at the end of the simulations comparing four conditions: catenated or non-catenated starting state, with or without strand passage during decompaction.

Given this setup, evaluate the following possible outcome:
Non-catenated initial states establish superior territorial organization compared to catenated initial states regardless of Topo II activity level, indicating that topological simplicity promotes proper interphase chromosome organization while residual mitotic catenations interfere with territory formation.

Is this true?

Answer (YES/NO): NO